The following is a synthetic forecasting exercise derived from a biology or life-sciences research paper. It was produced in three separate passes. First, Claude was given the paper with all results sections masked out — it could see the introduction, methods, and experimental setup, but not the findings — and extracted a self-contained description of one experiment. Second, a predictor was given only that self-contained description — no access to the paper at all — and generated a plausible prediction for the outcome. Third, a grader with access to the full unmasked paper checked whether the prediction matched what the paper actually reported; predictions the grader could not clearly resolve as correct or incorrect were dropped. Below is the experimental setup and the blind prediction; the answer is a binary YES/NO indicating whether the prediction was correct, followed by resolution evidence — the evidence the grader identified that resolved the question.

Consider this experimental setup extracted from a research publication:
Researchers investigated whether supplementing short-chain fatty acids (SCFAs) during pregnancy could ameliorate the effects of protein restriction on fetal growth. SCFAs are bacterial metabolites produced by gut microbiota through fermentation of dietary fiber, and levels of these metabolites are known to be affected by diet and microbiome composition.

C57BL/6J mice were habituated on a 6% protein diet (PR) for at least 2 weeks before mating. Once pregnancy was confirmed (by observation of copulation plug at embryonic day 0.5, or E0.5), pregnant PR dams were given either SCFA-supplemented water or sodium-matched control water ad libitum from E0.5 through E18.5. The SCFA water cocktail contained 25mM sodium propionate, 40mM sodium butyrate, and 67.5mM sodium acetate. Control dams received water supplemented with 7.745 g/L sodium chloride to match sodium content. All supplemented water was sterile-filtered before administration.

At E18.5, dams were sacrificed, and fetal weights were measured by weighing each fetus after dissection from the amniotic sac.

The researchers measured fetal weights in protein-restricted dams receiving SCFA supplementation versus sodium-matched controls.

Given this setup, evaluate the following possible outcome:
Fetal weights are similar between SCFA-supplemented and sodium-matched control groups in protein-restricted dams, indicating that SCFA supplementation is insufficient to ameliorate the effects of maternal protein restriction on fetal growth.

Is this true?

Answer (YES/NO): YES